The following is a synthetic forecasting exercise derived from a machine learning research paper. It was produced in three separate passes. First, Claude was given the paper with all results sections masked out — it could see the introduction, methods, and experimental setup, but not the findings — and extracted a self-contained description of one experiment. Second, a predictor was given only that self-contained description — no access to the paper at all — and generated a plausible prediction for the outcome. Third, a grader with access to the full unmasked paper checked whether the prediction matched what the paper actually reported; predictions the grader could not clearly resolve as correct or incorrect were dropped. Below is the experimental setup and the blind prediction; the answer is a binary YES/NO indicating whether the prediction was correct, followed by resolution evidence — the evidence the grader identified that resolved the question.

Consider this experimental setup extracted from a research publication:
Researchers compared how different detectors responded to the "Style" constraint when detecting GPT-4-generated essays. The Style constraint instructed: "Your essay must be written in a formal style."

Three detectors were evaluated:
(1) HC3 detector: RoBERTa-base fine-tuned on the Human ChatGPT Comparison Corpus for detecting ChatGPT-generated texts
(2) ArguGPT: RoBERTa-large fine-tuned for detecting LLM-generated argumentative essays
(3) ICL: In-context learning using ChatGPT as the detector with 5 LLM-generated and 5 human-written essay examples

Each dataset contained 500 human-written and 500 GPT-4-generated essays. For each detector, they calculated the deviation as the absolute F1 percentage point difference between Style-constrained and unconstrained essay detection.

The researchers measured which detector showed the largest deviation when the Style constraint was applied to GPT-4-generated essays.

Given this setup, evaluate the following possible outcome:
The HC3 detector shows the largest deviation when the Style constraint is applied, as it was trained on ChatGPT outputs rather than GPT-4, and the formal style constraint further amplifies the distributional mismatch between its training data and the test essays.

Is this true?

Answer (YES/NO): NO